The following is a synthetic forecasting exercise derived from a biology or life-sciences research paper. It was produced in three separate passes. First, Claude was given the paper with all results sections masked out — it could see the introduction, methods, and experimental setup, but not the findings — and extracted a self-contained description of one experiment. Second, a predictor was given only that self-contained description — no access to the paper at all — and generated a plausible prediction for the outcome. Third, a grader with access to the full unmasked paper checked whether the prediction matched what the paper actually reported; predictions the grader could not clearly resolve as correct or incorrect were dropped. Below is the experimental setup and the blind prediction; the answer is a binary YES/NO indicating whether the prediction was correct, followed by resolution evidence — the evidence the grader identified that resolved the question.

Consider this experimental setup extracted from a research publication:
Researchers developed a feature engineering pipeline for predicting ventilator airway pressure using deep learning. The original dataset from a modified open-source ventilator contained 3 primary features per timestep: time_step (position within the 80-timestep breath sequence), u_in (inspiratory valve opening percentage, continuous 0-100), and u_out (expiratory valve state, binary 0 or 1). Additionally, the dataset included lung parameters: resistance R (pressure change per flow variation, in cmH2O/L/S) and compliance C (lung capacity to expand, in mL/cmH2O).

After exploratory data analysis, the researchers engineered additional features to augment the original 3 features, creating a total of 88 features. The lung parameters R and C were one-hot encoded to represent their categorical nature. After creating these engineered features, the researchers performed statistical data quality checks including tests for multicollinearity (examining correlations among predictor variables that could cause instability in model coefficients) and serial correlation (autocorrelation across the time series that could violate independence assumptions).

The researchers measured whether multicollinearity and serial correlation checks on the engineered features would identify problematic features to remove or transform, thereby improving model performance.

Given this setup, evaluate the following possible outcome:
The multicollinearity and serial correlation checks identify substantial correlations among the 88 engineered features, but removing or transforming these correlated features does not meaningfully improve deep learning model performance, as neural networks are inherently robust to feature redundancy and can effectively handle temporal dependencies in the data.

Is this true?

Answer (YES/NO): NO